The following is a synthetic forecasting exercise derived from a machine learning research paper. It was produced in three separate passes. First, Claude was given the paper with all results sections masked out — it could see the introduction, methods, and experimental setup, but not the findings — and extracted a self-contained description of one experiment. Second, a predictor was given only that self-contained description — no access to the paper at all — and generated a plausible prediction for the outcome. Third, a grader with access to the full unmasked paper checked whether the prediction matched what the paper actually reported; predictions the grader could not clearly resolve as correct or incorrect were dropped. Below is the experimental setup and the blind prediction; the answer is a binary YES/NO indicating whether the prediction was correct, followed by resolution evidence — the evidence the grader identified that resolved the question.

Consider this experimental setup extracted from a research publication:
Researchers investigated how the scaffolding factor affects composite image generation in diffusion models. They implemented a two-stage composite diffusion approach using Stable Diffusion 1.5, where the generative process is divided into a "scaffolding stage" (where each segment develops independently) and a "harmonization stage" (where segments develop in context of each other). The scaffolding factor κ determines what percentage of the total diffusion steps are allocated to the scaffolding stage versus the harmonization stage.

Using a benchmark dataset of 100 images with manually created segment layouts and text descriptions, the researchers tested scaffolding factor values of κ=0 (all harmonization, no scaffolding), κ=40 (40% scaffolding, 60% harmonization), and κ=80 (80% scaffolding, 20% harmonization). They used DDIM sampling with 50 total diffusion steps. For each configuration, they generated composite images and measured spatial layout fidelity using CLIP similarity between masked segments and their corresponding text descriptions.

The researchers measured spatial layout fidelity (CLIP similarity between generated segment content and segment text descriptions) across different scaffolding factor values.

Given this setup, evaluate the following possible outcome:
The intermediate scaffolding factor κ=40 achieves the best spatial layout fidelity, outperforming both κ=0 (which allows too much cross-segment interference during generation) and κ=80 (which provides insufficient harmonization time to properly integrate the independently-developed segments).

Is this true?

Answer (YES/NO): NO